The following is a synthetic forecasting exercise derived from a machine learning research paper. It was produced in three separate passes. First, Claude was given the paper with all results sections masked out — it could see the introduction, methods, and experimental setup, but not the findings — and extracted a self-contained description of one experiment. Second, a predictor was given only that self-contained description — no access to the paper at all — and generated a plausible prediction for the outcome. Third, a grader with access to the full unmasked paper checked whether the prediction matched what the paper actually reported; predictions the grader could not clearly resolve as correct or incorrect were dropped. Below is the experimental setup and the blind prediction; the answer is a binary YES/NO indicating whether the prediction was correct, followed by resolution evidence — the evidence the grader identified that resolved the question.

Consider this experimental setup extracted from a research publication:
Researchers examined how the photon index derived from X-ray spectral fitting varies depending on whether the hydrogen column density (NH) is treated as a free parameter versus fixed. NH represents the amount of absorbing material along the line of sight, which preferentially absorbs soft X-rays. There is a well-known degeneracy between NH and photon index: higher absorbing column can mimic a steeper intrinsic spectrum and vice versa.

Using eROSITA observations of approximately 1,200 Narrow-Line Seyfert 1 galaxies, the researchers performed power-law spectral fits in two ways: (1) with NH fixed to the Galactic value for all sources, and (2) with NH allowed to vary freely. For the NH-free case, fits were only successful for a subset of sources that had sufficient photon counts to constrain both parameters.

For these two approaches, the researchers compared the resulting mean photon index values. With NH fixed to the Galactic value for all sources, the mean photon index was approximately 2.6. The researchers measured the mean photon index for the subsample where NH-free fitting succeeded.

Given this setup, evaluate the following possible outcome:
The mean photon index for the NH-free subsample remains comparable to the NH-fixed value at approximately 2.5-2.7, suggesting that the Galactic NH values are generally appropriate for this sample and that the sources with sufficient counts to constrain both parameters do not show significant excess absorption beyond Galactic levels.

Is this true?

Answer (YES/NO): NO